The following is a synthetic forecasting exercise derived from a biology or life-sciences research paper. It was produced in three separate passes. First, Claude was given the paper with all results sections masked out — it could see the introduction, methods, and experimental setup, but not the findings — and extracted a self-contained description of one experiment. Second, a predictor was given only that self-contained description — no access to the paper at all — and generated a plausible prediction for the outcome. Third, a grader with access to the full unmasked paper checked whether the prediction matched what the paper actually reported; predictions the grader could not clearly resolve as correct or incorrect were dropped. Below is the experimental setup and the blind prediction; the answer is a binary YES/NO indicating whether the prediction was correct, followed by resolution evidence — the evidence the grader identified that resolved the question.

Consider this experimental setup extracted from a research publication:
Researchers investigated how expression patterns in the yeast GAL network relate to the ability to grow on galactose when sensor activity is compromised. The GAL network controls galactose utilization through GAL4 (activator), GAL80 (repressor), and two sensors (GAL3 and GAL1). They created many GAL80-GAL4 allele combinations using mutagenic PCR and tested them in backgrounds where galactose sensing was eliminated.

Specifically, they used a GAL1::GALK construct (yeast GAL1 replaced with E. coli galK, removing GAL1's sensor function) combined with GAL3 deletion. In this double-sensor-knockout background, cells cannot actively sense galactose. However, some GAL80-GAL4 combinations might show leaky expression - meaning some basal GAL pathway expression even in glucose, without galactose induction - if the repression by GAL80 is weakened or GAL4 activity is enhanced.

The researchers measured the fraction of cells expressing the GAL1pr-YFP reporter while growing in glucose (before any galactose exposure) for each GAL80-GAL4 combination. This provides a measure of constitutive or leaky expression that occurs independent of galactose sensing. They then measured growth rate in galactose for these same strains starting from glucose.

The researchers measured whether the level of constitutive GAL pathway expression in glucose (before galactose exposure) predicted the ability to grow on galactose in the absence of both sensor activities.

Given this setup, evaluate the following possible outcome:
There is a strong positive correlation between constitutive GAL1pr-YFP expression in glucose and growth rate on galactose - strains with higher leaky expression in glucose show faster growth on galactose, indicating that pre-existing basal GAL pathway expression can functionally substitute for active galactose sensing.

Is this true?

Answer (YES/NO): YES